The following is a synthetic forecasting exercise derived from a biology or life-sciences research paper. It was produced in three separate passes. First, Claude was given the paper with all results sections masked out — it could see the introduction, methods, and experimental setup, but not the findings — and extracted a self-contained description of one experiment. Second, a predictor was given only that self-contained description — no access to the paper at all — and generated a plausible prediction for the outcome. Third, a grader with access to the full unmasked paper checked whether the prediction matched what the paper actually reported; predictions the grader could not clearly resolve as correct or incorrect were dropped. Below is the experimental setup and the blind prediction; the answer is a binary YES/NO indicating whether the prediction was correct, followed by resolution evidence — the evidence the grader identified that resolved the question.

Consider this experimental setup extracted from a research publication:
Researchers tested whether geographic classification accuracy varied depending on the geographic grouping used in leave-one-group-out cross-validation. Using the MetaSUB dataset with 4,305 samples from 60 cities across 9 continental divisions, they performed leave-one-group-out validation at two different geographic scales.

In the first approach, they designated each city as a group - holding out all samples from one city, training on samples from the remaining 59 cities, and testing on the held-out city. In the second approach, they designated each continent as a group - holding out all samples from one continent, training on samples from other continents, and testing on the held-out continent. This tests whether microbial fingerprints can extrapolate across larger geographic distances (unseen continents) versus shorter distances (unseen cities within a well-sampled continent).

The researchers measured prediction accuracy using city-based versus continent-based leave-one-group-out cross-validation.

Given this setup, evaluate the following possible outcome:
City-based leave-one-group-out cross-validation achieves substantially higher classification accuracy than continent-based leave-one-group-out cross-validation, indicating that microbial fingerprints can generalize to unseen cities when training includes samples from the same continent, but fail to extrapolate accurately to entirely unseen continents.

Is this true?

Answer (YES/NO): NO